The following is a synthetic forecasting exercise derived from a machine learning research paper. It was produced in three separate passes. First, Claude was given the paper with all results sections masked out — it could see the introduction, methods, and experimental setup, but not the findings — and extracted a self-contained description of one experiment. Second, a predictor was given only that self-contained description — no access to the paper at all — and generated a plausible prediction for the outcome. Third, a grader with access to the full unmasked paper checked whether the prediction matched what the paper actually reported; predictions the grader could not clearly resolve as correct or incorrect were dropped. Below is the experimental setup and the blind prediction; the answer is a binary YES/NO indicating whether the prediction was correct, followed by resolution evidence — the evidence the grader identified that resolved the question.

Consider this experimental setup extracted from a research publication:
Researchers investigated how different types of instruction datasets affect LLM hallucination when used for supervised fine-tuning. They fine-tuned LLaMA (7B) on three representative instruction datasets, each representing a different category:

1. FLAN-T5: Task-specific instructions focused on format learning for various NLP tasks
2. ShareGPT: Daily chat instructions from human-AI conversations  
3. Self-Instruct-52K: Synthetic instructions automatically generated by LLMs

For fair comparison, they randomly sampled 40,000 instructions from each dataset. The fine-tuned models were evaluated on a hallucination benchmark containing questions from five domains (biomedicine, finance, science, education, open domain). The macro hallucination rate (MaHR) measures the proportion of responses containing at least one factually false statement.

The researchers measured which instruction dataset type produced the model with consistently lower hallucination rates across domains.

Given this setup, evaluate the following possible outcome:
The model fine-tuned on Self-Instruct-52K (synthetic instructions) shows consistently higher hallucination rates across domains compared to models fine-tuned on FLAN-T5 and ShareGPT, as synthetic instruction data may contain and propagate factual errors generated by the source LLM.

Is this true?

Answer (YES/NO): NO